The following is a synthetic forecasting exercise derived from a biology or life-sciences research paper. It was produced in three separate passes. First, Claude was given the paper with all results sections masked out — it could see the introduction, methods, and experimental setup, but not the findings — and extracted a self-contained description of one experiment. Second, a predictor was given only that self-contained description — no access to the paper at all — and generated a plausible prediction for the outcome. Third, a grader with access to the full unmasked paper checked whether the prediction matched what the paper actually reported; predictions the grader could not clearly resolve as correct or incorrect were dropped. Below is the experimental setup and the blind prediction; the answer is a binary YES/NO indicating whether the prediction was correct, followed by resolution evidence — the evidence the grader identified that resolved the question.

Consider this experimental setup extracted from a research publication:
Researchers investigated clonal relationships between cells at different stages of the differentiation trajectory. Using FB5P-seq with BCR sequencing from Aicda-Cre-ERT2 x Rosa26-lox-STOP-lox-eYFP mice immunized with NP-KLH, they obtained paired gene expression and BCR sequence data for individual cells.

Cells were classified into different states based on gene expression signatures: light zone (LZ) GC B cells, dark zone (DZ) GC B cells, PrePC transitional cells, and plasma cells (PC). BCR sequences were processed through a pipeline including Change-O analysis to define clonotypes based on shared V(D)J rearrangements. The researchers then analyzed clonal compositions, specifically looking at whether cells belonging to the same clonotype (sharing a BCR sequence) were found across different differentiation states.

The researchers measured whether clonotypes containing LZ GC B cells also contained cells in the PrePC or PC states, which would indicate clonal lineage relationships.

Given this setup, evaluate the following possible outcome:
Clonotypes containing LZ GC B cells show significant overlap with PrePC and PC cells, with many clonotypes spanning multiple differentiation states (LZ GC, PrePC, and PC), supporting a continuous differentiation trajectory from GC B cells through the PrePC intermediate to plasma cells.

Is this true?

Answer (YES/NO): NO